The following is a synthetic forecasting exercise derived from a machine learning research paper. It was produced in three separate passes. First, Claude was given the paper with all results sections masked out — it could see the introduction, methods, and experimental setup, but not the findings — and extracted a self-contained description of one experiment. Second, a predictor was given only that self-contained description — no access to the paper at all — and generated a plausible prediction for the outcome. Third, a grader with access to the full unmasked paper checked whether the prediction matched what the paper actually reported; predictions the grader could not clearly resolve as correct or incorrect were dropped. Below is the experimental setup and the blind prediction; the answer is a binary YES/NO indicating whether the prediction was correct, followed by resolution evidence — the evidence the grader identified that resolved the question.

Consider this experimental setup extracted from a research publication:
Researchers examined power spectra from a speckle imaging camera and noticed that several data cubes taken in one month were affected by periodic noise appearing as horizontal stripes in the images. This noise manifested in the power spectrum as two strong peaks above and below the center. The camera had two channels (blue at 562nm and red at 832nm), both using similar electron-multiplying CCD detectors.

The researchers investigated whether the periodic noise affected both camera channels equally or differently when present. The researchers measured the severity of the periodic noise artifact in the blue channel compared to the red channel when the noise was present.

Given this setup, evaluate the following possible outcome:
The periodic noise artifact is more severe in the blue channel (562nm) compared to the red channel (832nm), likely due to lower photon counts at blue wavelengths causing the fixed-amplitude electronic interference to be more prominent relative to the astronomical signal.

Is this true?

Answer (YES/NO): YES